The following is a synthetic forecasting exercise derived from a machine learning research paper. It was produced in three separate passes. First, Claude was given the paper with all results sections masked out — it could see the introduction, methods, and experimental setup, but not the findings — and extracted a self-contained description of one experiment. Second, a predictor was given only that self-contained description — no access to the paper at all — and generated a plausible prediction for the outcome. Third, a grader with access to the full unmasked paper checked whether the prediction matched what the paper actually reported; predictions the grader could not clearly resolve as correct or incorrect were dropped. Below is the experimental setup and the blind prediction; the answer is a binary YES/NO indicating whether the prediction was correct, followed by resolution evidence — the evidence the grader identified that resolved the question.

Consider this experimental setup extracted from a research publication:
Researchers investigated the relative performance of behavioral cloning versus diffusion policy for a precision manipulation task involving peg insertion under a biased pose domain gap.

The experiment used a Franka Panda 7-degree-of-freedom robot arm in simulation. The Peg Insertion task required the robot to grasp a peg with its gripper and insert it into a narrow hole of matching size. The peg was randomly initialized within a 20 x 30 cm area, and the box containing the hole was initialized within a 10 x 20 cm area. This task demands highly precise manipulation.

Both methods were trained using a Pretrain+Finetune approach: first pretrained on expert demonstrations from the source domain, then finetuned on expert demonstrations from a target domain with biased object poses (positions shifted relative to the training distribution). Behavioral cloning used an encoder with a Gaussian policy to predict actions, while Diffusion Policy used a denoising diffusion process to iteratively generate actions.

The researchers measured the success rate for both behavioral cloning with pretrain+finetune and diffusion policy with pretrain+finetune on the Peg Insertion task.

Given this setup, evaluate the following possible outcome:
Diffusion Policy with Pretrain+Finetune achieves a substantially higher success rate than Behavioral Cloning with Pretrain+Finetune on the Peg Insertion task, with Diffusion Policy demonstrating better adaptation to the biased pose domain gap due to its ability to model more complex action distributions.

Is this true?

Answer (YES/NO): NO